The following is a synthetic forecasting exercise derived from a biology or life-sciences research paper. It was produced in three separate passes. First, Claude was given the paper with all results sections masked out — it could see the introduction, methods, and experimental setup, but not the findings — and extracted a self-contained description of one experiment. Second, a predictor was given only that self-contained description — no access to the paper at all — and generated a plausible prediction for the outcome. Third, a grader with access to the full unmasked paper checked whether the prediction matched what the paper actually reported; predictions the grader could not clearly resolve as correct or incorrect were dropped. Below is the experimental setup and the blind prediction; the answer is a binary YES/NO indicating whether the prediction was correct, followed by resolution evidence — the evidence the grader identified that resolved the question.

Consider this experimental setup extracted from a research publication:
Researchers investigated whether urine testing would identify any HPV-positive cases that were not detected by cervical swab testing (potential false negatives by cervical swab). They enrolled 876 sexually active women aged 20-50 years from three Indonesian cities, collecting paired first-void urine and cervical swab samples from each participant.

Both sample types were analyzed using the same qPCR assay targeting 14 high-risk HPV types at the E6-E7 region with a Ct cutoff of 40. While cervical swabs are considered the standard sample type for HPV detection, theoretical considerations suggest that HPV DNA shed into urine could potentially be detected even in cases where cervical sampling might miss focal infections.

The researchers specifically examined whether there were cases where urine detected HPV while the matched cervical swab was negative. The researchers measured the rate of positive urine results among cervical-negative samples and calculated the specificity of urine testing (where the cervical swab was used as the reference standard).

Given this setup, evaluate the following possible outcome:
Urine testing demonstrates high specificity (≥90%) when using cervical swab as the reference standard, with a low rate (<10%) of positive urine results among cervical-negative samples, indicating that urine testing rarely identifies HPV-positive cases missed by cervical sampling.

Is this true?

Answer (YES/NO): YES